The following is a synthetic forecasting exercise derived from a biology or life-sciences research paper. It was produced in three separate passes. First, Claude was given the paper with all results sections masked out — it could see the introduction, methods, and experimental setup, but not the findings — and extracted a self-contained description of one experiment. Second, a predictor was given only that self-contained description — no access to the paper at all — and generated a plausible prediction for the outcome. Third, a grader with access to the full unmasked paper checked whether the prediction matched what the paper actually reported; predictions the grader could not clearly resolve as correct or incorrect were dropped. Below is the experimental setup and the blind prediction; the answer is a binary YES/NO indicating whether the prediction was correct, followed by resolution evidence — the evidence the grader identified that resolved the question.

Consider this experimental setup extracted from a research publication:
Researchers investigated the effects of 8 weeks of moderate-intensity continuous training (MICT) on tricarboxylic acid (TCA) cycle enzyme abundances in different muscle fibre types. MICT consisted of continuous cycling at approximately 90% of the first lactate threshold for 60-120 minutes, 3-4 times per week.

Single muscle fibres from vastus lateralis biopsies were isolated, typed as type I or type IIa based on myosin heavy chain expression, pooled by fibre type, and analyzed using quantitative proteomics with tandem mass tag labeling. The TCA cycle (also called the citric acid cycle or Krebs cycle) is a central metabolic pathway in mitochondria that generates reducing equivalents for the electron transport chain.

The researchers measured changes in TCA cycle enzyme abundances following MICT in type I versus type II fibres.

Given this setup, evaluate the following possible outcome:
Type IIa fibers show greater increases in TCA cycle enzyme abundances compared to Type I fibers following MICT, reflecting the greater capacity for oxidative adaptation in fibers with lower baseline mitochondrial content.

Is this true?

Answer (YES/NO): NO